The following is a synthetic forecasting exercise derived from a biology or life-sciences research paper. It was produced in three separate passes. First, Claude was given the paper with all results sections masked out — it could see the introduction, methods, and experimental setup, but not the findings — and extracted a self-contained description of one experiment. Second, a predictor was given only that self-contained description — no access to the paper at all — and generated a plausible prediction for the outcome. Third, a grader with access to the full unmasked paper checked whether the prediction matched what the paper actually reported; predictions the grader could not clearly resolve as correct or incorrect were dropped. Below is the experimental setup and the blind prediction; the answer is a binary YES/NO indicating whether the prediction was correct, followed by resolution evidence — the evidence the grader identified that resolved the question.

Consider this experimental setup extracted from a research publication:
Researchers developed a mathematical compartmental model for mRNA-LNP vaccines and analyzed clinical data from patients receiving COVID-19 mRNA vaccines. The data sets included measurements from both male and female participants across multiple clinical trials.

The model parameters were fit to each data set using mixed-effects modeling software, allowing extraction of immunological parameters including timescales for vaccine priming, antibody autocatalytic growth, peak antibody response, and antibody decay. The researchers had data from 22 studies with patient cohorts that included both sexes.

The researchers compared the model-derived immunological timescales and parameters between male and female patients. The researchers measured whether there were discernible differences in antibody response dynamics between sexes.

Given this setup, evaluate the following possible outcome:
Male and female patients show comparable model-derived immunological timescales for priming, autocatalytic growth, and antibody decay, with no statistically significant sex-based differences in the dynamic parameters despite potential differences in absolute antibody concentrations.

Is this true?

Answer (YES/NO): YES